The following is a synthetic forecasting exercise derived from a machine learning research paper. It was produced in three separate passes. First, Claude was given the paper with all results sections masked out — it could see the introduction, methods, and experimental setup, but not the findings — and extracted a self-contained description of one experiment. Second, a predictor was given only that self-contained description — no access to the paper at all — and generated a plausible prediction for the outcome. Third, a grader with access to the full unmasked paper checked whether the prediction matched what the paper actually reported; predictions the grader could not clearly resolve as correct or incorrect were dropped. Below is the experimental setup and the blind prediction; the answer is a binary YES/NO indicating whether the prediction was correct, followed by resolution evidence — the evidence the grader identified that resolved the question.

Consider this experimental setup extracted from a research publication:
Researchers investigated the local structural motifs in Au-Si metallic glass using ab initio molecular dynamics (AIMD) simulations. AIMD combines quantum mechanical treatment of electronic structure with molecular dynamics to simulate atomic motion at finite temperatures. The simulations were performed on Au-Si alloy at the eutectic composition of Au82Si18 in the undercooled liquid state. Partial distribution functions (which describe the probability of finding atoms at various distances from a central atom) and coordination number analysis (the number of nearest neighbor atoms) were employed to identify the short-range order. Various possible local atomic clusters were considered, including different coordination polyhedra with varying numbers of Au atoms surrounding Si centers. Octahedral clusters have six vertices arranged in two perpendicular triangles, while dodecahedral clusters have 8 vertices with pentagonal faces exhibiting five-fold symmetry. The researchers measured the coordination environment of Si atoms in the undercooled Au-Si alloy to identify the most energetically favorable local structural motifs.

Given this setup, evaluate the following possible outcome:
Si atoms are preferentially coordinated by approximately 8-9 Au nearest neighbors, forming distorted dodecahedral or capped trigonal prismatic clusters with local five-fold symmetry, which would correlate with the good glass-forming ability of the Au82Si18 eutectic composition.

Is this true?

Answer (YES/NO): YES